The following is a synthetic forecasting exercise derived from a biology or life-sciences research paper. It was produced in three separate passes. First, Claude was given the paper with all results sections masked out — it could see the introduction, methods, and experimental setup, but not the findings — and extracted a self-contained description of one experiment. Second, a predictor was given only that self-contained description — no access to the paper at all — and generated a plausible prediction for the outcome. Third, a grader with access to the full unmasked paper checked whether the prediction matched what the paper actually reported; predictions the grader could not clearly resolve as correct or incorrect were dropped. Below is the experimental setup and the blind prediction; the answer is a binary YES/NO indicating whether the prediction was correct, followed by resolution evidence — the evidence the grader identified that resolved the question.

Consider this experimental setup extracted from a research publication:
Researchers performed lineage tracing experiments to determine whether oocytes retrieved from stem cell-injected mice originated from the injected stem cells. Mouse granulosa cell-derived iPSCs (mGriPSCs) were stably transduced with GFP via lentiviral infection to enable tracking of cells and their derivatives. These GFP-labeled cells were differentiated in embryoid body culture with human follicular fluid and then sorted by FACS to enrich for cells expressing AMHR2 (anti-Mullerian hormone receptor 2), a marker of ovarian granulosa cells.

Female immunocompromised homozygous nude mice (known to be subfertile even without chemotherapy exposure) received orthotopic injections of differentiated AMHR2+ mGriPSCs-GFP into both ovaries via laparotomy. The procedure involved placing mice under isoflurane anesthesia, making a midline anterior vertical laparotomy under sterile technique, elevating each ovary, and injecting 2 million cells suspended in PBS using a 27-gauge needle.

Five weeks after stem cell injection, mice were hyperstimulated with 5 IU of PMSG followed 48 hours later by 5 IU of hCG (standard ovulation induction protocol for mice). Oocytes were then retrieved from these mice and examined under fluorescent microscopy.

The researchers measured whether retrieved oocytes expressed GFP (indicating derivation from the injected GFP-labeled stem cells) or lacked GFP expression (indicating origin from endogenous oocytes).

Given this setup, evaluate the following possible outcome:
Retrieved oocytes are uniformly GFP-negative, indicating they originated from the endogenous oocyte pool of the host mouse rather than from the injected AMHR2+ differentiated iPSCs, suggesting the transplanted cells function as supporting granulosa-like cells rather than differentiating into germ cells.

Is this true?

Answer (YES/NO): NO